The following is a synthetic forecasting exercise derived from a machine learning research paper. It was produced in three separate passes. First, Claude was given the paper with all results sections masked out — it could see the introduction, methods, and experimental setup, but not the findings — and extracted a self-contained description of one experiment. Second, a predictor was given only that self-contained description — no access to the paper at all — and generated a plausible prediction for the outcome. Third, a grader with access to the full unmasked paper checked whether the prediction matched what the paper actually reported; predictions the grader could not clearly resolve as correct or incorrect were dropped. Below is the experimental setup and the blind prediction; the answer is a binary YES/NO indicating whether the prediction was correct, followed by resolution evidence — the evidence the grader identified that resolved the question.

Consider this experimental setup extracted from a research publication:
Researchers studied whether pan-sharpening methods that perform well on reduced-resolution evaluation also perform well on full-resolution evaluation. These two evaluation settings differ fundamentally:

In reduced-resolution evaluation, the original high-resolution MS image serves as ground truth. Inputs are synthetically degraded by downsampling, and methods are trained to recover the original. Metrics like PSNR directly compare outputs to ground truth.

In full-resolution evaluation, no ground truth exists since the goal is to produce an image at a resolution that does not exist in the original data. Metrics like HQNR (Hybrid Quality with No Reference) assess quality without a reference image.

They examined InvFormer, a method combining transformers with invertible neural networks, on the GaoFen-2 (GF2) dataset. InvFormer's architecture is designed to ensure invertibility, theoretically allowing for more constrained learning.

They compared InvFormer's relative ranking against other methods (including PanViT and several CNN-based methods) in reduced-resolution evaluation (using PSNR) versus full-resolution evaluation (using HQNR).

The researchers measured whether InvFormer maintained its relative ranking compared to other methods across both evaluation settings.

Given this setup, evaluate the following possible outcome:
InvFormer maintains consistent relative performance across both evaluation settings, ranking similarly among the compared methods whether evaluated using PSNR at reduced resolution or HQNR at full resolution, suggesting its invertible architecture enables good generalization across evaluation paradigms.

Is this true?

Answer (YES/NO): NO